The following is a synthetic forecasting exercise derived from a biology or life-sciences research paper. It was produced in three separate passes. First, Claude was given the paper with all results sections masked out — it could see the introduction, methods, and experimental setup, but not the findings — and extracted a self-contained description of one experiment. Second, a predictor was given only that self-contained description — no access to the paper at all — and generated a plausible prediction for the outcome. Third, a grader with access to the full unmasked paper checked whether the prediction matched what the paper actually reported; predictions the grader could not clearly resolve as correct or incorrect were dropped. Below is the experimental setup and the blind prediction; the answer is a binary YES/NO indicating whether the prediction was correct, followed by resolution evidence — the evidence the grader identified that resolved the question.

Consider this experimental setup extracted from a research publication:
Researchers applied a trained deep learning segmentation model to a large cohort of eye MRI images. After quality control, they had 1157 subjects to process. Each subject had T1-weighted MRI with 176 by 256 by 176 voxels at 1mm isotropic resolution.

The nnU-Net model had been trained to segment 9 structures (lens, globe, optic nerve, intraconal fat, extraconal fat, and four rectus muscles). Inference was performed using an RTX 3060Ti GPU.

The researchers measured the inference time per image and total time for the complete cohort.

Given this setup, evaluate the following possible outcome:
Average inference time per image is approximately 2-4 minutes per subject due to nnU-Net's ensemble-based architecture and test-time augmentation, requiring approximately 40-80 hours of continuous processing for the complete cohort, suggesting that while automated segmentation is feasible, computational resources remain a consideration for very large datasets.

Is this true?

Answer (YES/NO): NO